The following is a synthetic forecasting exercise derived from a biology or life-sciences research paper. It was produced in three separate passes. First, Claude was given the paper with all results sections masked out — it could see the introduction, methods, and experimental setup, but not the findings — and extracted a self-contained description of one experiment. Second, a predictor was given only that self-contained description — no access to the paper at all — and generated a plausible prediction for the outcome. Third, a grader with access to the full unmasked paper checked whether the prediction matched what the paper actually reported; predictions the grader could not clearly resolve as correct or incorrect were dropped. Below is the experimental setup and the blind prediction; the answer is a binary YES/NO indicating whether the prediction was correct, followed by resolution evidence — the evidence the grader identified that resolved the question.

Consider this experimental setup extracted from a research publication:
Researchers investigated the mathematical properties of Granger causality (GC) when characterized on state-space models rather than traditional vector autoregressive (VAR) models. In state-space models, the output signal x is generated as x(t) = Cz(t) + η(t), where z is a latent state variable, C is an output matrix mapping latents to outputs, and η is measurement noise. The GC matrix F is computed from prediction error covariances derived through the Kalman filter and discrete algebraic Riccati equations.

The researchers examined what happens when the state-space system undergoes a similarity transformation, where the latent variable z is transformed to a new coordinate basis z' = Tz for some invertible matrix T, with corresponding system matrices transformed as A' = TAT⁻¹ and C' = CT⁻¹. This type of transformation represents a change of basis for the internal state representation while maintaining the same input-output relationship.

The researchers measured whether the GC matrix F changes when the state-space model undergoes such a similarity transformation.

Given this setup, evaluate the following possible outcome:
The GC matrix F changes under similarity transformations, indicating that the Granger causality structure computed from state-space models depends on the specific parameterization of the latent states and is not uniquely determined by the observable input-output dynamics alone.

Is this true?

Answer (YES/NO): NO